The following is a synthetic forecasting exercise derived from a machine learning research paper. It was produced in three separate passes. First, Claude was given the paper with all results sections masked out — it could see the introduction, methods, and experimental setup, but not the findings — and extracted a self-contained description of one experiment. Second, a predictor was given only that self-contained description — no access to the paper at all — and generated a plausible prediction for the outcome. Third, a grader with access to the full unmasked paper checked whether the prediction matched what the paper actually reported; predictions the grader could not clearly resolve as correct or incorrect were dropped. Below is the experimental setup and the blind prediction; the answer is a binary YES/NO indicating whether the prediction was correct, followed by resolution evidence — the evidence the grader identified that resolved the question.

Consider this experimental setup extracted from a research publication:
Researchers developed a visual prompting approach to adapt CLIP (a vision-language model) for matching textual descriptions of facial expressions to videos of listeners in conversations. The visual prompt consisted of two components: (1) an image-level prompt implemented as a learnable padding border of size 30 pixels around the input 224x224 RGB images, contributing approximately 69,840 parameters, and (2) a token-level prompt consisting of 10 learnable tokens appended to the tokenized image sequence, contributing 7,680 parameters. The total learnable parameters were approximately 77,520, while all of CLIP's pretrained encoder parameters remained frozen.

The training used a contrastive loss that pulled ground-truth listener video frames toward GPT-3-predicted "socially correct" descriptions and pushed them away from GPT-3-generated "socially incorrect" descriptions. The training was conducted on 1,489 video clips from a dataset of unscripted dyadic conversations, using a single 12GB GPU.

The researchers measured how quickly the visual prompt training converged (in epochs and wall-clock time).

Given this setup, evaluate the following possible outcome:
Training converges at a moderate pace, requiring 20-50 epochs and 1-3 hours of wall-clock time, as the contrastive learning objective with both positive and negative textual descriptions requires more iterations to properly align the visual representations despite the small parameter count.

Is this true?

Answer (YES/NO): NO